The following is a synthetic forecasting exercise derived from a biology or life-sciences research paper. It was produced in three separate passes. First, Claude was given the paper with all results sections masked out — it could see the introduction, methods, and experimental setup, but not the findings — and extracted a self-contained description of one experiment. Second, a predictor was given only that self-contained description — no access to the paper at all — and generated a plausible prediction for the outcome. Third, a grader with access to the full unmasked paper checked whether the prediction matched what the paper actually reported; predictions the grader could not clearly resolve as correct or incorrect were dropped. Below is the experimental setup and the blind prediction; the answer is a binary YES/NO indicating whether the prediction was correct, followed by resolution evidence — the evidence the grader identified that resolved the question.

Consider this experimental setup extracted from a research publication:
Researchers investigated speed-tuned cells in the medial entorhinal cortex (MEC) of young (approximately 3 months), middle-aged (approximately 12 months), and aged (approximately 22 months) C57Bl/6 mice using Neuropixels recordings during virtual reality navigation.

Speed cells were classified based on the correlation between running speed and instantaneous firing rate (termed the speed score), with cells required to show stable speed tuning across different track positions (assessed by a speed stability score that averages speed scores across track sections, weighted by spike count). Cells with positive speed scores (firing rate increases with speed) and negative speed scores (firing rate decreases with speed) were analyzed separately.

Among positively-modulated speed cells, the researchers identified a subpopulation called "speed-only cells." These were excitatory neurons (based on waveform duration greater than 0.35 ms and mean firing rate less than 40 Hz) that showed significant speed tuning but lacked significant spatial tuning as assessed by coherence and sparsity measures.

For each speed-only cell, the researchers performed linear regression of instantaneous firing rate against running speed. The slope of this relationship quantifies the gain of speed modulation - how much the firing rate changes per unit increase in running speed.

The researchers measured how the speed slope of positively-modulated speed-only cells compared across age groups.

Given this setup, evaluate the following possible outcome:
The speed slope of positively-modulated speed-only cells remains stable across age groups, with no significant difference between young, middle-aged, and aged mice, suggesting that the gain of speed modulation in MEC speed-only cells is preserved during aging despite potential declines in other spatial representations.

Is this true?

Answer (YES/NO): NO